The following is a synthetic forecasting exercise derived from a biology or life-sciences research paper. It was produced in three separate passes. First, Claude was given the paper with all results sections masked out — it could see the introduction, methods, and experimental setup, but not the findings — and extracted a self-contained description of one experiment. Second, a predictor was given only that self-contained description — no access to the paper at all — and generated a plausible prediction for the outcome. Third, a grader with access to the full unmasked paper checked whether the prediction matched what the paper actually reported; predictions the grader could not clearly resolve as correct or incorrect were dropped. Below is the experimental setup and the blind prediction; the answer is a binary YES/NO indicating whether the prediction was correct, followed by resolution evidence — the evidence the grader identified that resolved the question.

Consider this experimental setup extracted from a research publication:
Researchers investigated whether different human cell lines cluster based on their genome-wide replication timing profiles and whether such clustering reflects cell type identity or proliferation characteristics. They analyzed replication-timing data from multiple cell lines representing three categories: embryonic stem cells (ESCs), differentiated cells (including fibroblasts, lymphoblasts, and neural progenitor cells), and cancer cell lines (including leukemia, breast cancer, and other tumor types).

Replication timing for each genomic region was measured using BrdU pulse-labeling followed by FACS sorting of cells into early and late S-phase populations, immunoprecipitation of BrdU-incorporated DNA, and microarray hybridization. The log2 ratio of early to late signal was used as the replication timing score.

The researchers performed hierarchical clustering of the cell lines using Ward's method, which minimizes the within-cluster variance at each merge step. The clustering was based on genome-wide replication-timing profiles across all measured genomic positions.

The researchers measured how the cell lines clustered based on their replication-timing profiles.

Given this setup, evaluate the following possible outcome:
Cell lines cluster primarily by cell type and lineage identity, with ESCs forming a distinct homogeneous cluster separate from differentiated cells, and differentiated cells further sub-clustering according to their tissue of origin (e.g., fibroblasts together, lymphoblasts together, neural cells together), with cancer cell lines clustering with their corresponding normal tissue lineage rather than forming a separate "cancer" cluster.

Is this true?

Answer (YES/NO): NO